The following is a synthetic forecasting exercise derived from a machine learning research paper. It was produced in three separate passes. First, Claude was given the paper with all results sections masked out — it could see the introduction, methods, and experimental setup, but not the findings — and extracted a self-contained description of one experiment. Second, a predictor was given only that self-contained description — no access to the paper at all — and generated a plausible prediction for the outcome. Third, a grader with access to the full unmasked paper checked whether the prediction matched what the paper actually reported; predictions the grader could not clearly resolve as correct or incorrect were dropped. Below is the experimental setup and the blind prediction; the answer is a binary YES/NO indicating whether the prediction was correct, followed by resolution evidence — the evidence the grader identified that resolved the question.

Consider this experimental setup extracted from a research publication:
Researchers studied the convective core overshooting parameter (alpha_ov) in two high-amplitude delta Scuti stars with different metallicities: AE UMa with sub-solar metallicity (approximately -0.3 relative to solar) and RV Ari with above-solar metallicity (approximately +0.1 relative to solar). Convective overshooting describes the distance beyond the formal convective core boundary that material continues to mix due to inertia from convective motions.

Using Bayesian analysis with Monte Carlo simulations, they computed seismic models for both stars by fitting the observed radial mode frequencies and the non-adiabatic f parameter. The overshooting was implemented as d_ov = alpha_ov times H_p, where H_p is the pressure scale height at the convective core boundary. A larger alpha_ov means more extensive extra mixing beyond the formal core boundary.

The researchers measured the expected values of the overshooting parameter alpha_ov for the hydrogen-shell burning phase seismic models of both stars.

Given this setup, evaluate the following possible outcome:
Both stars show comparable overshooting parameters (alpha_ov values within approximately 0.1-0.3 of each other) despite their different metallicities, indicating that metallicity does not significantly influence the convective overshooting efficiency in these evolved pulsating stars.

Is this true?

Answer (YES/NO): NO